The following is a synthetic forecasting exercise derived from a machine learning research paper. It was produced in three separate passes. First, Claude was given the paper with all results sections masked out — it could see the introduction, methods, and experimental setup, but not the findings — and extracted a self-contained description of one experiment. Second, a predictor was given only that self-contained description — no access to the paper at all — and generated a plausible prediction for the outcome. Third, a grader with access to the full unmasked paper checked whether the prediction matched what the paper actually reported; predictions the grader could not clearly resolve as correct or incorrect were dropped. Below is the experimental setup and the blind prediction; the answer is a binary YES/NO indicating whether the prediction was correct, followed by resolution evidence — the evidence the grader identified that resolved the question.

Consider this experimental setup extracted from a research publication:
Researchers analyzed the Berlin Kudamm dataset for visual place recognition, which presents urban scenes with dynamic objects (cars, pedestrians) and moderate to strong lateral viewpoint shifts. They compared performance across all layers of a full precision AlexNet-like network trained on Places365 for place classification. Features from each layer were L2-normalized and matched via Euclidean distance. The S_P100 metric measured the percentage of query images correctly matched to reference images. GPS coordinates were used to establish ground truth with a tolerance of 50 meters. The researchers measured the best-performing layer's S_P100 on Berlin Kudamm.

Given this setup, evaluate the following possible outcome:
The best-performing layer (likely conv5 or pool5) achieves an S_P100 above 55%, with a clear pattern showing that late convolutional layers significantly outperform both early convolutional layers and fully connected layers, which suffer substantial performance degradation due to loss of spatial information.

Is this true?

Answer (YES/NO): NO